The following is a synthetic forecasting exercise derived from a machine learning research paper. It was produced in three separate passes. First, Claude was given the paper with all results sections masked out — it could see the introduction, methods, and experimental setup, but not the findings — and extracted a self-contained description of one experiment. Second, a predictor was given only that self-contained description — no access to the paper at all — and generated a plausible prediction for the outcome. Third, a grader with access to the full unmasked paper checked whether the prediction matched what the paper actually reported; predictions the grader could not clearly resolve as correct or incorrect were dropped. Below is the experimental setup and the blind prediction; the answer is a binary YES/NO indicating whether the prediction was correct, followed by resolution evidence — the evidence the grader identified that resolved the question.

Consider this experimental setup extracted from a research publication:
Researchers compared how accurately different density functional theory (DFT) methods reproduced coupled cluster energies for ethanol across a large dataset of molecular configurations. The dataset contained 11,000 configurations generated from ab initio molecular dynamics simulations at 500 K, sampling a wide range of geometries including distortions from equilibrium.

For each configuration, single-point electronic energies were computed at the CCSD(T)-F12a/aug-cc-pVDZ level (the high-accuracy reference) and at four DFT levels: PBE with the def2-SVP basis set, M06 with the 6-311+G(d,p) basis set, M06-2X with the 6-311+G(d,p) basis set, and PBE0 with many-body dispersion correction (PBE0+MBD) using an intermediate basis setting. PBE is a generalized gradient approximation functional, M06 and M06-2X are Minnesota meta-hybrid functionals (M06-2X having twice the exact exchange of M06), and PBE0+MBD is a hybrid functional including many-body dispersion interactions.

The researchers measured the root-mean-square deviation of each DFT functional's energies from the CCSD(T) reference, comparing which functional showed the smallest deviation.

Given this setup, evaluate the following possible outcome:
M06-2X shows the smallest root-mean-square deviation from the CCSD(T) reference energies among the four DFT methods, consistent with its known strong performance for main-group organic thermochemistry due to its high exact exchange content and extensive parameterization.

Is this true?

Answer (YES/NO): NO